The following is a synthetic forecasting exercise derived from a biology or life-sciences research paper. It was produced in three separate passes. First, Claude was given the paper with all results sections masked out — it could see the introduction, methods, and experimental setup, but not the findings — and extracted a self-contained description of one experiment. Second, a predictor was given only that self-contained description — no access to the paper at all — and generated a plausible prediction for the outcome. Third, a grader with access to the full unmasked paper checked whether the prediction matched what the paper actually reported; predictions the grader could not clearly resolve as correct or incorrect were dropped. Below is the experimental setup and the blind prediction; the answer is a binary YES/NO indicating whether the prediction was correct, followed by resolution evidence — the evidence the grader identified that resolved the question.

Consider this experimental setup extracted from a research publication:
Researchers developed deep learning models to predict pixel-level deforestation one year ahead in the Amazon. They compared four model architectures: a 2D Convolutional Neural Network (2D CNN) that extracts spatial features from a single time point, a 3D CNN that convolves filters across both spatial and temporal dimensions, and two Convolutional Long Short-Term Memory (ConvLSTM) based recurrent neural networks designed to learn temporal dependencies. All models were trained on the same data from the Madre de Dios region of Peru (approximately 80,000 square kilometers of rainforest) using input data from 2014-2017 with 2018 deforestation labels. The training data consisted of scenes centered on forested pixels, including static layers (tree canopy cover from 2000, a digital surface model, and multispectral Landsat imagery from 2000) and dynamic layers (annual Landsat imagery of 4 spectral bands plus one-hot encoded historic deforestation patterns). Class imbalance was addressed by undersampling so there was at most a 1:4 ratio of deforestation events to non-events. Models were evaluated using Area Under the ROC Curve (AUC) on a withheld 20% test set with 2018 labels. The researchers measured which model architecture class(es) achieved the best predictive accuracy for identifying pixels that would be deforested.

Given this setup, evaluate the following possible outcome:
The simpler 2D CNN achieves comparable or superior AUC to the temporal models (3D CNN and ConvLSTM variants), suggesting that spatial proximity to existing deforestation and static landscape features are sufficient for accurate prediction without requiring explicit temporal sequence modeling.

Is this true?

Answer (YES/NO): NO